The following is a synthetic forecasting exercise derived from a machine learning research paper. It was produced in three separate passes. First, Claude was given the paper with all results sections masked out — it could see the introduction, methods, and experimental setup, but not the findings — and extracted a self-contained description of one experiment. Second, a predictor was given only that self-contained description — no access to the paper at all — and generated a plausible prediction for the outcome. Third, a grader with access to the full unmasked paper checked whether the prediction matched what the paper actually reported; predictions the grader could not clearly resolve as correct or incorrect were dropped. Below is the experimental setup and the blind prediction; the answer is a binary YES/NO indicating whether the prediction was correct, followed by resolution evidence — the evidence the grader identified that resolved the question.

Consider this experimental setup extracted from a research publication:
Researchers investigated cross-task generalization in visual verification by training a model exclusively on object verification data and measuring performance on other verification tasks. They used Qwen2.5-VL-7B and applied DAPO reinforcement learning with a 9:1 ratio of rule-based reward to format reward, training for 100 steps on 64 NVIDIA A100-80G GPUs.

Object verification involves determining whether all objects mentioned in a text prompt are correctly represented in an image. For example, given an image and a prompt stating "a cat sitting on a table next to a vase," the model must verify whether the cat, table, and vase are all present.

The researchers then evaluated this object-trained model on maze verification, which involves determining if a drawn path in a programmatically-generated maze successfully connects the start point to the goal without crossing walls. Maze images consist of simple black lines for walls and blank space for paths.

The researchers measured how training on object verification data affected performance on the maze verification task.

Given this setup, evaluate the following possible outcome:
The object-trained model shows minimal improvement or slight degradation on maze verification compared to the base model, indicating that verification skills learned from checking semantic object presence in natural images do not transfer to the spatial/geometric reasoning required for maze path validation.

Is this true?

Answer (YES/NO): YES